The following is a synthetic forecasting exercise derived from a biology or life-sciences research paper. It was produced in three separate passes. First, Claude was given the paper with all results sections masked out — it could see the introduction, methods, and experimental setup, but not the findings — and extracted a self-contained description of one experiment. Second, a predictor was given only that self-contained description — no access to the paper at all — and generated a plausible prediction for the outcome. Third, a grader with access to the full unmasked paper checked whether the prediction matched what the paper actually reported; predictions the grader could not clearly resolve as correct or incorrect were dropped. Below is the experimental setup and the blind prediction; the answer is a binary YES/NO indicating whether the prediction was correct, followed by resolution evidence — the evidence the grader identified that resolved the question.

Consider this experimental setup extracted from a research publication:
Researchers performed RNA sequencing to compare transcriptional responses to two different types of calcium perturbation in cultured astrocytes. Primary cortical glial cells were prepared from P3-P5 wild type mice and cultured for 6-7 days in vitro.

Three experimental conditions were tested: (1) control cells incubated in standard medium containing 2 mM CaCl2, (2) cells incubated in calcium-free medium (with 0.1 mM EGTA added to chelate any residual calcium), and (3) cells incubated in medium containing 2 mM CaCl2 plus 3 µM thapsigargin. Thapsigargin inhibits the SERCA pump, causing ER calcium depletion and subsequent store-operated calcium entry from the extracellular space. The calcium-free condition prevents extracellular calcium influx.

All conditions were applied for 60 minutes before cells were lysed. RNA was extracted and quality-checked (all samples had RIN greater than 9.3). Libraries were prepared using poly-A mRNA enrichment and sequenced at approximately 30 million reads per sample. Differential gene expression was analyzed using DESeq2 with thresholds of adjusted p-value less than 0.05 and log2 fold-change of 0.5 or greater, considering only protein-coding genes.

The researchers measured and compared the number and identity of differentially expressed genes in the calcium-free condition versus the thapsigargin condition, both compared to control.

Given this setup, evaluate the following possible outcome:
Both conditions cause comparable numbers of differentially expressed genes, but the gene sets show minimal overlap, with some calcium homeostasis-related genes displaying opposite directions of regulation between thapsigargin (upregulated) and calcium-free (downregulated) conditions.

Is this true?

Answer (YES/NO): NO